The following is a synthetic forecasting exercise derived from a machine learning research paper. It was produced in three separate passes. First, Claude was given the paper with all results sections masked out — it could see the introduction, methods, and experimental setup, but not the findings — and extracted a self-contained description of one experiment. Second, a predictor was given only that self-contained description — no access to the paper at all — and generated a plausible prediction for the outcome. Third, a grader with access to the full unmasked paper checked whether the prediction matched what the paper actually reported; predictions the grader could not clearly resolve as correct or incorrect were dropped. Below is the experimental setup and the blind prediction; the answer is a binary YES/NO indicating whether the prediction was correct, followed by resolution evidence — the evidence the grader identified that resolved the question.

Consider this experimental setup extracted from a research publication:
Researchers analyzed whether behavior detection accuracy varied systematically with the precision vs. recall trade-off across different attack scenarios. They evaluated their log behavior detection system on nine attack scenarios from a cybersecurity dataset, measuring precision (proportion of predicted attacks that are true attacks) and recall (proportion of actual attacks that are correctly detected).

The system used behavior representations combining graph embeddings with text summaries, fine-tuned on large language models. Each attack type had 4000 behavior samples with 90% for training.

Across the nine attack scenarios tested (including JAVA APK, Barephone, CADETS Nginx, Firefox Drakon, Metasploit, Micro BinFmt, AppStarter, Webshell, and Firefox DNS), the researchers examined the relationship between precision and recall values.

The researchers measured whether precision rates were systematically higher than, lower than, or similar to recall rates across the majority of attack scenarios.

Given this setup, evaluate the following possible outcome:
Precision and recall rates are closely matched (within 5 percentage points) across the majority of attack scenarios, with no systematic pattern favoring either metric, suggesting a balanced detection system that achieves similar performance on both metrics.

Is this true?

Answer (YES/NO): NO